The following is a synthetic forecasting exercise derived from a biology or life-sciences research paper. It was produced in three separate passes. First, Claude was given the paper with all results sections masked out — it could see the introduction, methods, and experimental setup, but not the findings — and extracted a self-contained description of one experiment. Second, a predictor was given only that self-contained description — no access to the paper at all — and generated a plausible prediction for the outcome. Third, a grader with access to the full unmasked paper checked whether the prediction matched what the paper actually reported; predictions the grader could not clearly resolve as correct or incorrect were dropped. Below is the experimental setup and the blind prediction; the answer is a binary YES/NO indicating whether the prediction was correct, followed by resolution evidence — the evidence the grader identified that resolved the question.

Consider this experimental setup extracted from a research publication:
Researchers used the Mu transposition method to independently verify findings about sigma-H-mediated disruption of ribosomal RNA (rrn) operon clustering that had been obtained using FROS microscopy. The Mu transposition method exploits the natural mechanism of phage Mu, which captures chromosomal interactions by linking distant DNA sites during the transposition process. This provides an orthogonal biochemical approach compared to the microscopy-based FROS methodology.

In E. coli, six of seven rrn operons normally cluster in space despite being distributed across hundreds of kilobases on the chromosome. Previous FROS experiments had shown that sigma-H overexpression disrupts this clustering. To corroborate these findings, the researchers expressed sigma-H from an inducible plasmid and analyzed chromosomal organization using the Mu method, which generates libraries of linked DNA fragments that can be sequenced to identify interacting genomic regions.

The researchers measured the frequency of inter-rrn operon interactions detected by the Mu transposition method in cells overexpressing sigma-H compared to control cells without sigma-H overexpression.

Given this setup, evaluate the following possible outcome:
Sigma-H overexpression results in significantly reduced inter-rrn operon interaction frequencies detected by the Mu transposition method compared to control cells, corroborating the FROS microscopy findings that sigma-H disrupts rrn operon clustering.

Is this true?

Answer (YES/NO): YES